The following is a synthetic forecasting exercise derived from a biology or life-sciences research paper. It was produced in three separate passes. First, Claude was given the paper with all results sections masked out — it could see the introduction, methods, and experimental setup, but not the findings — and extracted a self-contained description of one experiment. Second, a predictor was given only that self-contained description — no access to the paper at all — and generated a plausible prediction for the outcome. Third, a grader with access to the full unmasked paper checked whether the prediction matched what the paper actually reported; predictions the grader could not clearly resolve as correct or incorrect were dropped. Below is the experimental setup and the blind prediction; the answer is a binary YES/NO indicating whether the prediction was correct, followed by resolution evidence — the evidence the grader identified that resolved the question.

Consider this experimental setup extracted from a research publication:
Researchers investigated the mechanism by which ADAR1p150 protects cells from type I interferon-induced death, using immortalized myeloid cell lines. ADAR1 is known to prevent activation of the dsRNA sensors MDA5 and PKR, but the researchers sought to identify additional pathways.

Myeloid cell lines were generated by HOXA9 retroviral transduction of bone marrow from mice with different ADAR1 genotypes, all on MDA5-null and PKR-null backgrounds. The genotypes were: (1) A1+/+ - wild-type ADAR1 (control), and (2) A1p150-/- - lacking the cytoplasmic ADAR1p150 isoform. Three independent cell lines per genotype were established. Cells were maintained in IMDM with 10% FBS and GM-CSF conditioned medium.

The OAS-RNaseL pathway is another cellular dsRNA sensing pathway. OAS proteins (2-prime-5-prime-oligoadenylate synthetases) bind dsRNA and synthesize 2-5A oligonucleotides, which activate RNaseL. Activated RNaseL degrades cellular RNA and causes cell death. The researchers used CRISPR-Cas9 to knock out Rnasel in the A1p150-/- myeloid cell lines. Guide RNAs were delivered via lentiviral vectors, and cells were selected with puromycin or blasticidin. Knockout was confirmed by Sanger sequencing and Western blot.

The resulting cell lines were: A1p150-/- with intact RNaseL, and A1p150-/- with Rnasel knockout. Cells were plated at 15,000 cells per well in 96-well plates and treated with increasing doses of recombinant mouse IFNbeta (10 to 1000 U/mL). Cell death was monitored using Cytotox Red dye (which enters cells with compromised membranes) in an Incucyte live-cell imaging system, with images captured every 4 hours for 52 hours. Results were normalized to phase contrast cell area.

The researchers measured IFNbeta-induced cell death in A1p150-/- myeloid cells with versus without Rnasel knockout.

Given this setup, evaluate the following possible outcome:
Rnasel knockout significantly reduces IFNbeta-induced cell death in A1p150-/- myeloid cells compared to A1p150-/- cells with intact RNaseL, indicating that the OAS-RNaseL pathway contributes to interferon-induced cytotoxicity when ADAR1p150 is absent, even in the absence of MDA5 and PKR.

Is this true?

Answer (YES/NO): YES